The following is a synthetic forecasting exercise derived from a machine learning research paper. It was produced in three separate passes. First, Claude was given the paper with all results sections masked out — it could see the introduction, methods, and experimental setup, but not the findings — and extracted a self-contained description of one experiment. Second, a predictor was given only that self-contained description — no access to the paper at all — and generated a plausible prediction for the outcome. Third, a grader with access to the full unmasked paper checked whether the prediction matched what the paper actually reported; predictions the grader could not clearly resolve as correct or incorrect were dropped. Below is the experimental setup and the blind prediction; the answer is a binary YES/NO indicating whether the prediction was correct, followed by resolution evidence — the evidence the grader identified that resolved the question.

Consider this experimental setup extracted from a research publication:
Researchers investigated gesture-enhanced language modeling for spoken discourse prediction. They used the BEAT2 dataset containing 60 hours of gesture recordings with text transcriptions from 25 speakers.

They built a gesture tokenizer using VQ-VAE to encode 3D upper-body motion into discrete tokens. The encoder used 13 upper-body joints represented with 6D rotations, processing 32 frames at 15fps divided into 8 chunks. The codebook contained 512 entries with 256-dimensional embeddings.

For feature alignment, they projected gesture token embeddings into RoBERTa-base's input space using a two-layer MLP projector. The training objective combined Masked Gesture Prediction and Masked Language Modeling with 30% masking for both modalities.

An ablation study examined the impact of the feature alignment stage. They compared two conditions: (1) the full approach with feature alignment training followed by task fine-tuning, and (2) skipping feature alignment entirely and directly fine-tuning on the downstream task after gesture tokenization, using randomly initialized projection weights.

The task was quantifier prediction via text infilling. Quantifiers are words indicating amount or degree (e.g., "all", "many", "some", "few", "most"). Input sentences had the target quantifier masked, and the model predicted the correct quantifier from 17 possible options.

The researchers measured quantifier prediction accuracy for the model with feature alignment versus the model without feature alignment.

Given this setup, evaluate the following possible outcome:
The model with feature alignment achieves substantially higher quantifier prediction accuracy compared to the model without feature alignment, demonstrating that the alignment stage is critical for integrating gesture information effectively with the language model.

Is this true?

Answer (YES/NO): YES